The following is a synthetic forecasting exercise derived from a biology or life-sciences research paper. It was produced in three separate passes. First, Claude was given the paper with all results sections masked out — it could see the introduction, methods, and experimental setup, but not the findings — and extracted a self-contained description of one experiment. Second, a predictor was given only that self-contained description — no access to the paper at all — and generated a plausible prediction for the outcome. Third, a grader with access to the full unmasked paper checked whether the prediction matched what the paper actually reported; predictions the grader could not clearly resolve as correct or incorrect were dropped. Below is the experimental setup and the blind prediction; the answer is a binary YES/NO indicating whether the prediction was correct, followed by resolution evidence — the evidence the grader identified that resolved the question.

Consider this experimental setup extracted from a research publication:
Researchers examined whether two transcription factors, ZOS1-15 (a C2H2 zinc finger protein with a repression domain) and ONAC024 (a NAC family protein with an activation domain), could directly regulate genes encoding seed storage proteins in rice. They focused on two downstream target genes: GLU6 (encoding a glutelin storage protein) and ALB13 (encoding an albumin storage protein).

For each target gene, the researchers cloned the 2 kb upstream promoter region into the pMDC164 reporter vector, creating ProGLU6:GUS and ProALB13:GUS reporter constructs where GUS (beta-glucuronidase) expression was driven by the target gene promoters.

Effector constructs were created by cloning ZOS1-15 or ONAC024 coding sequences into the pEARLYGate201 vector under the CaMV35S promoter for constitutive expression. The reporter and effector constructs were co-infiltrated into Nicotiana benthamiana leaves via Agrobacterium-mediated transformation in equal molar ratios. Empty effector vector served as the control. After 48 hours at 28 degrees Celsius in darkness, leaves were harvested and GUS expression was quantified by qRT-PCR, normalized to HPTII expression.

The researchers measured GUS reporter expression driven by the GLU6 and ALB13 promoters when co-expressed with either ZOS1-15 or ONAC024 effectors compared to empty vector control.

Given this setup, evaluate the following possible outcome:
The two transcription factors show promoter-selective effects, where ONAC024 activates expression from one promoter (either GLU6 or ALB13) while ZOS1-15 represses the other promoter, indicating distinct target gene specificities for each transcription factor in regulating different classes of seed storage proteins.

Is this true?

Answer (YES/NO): NO